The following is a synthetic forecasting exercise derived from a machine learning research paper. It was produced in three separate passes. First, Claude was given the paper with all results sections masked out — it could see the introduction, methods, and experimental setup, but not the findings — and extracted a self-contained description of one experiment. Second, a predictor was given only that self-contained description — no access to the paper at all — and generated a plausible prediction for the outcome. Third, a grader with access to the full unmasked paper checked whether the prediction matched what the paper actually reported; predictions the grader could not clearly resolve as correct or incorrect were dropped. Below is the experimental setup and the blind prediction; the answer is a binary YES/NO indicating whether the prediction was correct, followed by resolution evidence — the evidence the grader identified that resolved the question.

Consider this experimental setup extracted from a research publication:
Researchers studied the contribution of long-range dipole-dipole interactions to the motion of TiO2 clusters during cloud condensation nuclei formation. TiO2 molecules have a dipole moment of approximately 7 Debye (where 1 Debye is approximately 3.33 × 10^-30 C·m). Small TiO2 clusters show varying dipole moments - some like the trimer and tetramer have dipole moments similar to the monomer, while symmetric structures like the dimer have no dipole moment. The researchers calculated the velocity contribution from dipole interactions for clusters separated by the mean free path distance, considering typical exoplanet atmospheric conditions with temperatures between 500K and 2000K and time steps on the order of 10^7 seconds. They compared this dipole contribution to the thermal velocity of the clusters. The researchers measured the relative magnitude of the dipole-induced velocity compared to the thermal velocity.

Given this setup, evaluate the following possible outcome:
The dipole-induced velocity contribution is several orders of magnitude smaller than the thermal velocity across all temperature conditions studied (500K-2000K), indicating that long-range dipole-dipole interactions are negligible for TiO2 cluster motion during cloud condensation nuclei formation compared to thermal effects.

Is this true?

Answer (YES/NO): YES